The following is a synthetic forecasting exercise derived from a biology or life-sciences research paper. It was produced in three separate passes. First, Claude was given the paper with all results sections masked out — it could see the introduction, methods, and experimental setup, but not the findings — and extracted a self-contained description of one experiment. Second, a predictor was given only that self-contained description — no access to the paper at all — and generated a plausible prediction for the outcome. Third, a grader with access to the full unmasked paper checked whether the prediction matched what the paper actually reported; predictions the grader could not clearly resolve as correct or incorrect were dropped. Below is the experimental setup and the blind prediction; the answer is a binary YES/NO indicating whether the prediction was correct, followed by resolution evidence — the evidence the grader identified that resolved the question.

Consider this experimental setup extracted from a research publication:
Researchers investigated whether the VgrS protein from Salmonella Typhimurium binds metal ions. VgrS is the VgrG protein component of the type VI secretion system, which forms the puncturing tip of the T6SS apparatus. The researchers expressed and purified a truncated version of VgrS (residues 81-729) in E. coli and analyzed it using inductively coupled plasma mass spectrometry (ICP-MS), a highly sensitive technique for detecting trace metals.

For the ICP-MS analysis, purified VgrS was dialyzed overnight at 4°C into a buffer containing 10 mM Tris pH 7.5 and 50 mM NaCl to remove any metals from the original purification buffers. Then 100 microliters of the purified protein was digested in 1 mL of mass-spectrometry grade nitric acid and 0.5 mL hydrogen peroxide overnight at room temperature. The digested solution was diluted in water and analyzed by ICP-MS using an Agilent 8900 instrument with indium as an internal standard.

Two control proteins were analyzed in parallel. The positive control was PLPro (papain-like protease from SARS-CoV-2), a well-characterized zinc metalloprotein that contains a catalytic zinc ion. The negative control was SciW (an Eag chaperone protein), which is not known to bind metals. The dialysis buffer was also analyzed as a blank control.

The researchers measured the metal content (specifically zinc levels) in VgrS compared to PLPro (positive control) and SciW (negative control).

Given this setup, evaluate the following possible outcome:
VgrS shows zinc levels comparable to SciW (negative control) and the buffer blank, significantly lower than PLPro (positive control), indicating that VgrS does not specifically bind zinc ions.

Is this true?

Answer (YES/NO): YES